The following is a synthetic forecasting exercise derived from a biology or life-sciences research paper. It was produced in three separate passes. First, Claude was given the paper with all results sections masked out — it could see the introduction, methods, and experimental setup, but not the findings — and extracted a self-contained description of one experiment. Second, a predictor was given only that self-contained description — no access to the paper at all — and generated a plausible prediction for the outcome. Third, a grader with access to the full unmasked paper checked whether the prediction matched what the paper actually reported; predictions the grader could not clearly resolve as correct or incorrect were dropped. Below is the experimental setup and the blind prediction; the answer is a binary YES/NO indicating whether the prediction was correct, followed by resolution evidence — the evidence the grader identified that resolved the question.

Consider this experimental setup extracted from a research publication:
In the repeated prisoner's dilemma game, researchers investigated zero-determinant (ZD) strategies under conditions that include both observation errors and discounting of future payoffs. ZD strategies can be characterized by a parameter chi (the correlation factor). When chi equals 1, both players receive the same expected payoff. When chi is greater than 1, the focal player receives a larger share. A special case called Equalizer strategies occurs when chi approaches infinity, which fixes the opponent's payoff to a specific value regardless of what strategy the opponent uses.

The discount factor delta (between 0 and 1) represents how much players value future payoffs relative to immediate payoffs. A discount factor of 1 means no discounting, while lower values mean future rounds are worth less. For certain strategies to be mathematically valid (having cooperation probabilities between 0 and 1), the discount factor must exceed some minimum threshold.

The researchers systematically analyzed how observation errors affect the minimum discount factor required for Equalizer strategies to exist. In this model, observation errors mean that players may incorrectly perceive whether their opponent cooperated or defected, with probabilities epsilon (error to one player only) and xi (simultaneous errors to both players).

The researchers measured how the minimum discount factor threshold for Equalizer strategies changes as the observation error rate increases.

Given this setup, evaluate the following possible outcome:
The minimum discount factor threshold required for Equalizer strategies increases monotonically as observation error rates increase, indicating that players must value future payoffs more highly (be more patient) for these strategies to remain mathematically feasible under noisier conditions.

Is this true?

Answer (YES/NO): YES